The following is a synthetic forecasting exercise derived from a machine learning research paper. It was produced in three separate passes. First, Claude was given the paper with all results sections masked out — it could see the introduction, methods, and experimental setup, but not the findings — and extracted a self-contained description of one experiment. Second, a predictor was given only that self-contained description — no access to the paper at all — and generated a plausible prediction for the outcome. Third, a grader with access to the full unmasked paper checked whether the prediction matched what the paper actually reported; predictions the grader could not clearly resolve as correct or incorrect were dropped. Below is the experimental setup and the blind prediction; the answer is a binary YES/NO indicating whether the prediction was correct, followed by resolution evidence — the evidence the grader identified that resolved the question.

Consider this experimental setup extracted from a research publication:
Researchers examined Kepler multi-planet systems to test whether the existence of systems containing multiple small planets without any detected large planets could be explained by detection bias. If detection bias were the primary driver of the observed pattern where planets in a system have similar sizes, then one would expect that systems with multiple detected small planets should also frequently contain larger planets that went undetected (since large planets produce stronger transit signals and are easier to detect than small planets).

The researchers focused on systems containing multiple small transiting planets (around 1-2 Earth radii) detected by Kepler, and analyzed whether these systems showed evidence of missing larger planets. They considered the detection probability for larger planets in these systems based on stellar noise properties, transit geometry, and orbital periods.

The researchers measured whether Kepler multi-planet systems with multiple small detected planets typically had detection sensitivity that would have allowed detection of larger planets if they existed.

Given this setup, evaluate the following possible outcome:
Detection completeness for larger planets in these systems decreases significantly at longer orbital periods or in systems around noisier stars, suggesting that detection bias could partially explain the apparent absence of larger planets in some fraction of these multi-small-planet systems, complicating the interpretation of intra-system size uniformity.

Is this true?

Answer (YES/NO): NO